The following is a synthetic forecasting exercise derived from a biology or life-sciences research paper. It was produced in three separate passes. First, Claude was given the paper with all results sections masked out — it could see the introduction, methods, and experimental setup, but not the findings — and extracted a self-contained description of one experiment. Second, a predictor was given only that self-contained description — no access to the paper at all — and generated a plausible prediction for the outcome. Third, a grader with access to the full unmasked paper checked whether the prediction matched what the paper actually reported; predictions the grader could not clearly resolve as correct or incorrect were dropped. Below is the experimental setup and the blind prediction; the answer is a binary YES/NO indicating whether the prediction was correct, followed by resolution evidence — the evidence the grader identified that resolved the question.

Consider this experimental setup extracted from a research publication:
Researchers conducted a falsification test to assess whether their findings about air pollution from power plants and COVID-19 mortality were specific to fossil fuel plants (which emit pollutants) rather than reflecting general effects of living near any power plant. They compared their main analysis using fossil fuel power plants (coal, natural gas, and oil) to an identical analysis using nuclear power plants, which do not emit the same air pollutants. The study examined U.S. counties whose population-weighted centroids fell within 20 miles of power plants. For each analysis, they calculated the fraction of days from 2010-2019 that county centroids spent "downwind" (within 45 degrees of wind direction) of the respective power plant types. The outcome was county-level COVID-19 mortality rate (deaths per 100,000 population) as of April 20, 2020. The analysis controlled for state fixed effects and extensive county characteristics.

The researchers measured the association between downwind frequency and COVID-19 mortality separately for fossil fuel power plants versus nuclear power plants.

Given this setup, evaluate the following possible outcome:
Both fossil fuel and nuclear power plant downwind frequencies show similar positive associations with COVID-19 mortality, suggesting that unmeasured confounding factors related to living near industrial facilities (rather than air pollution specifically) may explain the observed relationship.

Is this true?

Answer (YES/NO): NO